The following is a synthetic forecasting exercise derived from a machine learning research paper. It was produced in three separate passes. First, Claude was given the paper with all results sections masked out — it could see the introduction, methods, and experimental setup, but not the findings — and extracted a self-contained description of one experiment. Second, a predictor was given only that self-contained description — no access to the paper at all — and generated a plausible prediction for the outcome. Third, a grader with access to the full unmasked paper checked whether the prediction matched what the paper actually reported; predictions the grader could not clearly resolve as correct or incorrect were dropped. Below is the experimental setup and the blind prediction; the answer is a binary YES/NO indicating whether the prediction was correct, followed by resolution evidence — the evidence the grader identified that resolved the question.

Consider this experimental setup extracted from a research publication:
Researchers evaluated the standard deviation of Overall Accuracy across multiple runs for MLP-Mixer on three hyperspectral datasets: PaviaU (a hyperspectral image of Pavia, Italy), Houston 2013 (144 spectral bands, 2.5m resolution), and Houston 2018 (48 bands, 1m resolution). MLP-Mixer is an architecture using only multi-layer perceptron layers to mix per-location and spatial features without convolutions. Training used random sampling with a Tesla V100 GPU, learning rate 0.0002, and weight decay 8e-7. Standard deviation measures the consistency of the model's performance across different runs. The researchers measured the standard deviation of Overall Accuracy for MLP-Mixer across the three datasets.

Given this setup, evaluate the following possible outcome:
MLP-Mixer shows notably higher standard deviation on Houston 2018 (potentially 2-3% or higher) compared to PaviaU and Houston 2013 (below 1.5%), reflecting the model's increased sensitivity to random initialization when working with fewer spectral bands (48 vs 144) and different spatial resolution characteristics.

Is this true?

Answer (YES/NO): NO